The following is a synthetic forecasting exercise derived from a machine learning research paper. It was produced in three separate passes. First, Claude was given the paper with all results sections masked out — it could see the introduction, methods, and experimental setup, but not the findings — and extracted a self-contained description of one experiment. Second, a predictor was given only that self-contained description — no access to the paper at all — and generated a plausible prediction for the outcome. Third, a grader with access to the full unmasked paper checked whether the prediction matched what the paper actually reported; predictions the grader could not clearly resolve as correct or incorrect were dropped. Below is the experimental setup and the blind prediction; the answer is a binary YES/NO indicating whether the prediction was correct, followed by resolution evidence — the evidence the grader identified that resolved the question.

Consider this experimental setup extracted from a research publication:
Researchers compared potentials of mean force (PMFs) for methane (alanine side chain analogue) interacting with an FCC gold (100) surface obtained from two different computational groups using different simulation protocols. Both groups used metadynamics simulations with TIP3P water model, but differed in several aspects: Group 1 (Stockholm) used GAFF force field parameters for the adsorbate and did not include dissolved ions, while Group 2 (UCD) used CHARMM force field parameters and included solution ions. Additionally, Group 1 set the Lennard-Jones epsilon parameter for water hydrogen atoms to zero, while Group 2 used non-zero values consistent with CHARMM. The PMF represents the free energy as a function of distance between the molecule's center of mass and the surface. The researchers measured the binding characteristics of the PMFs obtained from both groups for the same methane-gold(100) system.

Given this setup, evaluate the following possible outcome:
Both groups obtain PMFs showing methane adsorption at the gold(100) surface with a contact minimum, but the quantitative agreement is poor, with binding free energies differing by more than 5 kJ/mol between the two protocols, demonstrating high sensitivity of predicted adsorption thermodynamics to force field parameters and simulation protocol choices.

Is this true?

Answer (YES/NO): NO